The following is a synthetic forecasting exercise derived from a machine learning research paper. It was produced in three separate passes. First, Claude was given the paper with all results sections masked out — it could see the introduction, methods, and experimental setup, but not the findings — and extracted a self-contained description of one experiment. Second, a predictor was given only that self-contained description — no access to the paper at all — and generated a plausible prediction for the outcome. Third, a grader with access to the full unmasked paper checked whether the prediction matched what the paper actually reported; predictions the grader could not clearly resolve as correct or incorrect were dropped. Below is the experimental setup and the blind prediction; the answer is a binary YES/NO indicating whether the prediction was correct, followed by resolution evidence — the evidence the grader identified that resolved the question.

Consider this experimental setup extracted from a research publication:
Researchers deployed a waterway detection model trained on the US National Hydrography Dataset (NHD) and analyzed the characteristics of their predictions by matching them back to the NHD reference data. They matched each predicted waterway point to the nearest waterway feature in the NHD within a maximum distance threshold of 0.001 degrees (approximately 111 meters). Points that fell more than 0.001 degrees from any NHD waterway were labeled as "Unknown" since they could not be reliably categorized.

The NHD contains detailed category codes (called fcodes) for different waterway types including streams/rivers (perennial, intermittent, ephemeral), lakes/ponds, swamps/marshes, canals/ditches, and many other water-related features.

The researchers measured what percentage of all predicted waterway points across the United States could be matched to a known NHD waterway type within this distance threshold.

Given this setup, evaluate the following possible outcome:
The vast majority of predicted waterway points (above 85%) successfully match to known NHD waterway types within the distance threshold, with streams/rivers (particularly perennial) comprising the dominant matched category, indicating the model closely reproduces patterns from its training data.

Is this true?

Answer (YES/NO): NO